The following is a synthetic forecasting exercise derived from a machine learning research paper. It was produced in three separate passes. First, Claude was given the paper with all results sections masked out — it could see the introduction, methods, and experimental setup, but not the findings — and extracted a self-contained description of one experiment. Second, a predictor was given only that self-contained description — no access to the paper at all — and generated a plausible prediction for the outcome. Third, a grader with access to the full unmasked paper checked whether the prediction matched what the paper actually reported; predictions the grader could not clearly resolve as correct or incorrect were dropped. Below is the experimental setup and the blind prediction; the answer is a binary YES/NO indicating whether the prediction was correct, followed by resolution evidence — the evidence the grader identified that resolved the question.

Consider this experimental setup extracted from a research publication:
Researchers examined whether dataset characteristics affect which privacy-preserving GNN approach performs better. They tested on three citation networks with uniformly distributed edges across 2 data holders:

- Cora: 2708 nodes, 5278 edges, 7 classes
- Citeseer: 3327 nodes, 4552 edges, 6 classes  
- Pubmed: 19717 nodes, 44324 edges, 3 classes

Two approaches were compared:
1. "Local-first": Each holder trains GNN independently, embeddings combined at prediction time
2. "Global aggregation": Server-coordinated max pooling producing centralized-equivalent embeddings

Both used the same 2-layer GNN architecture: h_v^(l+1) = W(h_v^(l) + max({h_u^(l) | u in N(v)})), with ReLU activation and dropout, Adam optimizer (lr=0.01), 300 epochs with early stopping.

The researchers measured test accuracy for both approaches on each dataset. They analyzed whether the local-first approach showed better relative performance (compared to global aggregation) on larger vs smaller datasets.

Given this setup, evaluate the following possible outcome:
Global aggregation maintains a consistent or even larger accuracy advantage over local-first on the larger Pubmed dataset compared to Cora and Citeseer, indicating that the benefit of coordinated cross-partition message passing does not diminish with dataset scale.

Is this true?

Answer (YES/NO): NO